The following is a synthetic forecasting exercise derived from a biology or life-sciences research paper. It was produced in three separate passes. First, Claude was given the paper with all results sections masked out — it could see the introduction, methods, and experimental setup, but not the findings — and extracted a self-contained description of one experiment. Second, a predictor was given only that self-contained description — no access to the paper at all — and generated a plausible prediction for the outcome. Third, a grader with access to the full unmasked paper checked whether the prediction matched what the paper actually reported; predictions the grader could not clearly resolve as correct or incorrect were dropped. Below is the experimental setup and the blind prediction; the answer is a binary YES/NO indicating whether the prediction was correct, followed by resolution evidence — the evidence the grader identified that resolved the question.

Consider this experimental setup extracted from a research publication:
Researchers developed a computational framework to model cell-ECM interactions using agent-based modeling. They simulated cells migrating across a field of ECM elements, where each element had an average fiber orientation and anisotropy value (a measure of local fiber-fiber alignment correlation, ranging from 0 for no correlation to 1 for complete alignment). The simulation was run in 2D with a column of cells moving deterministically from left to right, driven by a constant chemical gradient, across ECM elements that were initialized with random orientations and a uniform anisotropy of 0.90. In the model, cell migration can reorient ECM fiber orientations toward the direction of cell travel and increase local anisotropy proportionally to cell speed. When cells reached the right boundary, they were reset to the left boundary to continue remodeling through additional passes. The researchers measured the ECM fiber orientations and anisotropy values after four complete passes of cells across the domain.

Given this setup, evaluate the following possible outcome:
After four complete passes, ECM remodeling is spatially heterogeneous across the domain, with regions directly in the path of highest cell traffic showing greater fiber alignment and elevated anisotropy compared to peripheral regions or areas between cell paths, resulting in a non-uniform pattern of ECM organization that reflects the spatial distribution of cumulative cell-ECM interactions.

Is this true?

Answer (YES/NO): NO